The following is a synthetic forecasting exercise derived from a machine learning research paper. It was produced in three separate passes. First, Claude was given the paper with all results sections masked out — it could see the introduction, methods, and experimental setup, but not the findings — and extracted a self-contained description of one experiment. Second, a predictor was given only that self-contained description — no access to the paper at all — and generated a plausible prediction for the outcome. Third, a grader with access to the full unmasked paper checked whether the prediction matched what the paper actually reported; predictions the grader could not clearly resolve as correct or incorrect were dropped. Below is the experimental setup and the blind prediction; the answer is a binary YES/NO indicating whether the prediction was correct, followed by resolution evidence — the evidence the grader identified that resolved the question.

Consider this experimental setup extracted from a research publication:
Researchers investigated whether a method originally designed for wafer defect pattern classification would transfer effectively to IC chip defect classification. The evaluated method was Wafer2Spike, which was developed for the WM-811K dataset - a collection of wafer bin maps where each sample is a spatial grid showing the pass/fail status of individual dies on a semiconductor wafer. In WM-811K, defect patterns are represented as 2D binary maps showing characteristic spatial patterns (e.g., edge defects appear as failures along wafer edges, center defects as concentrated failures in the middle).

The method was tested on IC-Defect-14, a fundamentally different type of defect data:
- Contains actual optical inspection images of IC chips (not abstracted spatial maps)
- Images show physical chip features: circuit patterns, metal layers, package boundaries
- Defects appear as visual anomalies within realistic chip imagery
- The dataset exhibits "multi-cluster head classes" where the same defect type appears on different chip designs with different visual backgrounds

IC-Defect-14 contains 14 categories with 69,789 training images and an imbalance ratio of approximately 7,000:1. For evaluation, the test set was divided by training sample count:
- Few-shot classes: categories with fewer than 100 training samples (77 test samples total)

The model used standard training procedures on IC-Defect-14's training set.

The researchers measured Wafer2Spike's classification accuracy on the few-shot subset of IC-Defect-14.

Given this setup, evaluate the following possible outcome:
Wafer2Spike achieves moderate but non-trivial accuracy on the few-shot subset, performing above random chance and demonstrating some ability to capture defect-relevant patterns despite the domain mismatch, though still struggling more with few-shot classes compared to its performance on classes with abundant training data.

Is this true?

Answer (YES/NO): NO